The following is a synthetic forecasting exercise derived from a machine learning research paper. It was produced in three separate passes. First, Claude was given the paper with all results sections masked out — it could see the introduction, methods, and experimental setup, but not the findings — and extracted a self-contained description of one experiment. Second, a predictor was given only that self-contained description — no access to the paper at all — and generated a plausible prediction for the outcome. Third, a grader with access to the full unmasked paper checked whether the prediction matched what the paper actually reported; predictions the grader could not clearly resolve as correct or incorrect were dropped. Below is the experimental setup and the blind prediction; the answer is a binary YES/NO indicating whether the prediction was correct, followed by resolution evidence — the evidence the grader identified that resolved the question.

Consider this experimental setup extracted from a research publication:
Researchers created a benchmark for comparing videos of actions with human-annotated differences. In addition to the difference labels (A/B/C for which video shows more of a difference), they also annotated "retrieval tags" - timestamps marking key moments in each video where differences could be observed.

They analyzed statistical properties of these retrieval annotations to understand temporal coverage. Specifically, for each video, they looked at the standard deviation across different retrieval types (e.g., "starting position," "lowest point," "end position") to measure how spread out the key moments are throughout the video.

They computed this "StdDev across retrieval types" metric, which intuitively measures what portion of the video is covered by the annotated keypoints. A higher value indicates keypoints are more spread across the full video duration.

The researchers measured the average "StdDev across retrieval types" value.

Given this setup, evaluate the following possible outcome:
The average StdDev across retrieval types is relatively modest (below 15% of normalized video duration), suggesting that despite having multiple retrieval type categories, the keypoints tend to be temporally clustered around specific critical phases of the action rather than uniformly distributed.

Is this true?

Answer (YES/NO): NO